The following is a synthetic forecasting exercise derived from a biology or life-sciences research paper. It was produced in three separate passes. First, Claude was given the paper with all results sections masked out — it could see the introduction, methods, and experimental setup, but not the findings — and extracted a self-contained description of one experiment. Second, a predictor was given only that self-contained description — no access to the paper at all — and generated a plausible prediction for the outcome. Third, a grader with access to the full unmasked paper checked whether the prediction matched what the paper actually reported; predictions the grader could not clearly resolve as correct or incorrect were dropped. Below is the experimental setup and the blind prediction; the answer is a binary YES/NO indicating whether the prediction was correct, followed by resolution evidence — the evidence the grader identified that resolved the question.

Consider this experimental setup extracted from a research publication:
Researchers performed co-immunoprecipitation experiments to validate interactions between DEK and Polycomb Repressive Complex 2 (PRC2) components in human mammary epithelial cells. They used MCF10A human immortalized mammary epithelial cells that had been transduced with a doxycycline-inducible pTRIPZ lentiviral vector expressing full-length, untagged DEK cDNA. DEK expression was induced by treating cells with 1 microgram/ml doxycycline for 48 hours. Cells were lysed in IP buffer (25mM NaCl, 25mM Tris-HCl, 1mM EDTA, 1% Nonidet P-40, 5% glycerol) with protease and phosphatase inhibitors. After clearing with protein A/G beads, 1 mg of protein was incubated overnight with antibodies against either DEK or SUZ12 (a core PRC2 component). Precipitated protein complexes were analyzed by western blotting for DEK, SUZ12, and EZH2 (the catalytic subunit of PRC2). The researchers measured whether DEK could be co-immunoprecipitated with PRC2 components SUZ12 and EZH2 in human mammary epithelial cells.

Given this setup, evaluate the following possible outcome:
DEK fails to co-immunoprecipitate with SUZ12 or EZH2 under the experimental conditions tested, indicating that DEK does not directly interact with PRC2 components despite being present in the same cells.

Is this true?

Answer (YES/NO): NO